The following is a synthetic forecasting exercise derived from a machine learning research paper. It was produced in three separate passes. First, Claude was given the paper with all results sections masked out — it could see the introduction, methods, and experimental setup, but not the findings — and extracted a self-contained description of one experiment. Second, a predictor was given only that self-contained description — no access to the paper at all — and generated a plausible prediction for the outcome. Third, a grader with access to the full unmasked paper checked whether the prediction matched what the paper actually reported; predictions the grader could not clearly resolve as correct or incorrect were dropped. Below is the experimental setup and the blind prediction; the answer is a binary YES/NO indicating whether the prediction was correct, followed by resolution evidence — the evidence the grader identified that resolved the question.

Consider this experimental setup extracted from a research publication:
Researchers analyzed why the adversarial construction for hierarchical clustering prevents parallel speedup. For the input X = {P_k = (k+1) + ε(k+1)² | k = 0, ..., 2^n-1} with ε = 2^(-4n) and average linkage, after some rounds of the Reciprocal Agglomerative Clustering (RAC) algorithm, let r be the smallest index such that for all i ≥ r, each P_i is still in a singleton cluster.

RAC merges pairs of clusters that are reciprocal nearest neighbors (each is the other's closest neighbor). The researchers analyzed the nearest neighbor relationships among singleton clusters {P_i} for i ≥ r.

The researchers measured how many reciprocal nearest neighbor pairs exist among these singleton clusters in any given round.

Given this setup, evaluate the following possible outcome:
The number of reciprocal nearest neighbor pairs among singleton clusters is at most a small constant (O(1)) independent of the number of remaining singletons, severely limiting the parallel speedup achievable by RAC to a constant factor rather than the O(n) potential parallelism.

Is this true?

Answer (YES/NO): NO